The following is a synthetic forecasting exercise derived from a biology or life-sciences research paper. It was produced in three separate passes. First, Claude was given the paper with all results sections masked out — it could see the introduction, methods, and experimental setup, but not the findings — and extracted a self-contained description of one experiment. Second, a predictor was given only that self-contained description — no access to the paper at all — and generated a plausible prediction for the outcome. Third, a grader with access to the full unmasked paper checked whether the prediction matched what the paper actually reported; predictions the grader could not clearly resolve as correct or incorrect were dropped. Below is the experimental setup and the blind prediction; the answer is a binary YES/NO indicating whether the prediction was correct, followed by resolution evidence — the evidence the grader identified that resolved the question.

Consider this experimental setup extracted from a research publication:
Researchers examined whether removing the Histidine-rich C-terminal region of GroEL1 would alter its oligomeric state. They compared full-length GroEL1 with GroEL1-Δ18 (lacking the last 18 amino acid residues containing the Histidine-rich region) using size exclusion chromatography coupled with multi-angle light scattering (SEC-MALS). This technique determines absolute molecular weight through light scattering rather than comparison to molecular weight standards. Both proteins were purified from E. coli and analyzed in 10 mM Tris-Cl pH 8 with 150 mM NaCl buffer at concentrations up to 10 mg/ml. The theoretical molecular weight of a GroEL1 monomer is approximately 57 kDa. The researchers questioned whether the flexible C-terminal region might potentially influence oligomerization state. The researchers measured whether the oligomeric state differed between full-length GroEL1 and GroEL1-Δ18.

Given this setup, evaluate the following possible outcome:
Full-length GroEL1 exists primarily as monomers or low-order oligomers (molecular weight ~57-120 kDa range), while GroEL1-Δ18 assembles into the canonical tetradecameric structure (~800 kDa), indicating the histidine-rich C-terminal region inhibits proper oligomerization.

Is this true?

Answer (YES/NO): NO